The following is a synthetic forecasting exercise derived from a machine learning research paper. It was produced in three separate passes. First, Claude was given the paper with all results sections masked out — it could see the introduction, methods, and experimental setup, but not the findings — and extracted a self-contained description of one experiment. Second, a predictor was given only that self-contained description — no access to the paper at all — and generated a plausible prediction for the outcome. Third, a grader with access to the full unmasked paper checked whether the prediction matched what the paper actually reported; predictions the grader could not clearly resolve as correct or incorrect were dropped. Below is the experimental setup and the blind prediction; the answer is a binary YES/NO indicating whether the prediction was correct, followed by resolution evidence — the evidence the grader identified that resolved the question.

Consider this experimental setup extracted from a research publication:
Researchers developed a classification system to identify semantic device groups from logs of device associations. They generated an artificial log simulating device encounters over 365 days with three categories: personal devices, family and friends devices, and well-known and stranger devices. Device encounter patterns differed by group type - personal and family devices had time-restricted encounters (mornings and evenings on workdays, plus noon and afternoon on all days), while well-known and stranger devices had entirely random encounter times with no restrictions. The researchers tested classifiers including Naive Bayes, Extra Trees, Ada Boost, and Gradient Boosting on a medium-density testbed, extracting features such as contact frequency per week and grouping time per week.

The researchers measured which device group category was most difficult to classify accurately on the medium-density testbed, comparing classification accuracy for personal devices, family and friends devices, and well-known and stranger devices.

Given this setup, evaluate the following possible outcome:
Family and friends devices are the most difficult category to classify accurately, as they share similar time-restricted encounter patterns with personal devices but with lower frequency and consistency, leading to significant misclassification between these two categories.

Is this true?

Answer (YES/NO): YES